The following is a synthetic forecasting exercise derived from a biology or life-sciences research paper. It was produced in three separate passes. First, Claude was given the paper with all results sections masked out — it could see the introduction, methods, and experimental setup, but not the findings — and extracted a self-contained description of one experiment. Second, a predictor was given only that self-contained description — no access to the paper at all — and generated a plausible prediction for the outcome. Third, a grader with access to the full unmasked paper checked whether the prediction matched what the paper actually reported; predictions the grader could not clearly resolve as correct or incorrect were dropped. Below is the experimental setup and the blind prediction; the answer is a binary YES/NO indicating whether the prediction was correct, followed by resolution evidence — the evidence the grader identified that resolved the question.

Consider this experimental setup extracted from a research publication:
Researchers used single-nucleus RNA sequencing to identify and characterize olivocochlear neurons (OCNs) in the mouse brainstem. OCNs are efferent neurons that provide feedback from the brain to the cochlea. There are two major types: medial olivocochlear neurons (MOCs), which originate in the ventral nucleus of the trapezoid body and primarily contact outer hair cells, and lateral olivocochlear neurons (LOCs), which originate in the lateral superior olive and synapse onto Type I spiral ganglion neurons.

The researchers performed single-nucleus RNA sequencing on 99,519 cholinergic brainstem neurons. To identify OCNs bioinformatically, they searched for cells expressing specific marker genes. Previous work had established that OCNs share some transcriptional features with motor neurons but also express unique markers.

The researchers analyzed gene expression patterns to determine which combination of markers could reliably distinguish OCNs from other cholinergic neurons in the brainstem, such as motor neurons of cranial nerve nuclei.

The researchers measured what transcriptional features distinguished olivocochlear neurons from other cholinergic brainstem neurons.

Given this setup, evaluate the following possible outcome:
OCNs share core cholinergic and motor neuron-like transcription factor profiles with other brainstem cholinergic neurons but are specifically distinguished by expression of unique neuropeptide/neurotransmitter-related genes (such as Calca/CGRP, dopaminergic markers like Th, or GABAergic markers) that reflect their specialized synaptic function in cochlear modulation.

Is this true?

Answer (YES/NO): NO